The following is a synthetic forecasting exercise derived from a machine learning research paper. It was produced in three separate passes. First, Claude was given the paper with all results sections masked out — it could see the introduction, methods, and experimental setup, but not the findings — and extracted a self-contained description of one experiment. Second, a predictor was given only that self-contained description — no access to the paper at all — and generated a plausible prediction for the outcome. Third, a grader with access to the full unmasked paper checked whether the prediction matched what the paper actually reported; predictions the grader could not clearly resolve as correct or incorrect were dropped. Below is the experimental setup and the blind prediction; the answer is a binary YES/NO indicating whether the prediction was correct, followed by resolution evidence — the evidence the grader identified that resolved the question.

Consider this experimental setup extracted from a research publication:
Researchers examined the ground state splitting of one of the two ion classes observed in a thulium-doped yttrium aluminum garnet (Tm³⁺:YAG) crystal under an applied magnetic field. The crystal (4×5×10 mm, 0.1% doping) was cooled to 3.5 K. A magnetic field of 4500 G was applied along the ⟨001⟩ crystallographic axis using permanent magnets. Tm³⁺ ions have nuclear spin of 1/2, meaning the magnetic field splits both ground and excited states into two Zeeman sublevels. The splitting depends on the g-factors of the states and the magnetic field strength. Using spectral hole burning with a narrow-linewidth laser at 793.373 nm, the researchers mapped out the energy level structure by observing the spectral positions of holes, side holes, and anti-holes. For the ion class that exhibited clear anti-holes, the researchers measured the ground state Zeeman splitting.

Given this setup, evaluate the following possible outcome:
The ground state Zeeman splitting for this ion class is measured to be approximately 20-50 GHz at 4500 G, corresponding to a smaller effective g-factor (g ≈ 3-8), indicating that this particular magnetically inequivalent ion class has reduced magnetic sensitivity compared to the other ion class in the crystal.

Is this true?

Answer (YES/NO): NO